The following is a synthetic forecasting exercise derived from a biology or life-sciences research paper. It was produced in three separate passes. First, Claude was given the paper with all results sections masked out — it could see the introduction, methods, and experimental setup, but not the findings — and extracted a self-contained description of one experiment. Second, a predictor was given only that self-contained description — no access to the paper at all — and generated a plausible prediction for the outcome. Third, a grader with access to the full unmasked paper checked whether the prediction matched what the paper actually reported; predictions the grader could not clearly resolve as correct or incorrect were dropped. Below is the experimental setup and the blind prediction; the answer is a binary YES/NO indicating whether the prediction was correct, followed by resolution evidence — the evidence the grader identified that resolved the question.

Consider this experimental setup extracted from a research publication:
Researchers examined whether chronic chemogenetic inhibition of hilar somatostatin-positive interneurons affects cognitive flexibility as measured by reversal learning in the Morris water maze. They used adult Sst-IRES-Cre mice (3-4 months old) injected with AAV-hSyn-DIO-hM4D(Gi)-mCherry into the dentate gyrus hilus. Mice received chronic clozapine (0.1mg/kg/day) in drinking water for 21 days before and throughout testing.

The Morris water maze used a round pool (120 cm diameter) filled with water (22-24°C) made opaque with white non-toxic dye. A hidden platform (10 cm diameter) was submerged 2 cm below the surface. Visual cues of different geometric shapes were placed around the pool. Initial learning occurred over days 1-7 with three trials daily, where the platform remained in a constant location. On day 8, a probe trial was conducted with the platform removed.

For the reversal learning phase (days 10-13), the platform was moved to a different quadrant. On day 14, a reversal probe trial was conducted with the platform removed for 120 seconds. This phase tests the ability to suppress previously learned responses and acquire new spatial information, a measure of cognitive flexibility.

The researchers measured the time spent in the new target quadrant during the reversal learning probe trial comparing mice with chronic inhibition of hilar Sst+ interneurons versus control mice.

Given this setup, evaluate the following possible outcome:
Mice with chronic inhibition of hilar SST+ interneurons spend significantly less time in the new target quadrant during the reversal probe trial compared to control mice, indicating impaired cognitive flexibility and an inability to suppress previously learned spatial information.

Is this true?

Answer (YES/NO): YES